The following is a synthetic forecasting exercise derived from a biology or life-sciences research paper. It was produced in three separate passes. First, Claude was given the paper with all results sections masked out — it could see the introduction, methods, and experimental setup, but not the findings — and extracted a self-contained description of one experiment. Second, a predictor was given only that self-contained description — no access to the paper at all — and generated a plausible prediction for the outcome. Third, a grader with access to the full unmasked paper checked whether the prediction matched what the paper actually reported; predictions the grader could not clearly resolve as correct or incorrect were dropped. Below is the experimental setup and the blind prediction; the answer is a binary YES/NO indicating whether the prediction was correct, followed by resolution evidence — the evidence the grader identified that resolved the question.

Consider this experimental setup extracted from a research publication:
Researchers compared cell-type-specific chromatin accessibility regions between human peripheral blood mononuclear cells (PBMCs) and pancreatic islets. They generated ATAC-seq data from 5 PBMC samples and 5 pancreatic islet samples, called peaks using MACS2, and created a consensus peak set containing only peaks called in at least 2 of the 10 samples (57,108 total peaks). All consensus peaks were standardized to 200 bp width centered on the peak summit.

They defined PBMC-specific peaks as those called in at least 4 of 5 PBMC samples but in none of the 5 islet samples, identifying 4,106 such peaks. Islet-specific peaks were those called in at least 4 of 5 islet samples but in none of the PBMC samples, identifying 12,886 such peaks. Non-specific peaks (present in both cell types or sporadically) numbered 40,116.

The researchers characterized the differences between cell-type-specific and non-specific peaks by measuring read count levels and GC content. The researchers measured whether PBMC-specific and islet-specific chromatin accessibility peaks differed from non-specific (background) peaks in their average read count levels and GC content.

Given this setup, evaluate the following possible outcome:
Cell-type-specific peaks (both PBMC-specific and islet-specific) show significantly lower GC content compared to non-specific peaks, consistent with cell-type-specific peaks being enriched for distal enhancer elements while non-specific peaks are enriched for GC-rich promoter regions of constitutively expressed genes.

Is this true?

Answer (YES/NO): YES